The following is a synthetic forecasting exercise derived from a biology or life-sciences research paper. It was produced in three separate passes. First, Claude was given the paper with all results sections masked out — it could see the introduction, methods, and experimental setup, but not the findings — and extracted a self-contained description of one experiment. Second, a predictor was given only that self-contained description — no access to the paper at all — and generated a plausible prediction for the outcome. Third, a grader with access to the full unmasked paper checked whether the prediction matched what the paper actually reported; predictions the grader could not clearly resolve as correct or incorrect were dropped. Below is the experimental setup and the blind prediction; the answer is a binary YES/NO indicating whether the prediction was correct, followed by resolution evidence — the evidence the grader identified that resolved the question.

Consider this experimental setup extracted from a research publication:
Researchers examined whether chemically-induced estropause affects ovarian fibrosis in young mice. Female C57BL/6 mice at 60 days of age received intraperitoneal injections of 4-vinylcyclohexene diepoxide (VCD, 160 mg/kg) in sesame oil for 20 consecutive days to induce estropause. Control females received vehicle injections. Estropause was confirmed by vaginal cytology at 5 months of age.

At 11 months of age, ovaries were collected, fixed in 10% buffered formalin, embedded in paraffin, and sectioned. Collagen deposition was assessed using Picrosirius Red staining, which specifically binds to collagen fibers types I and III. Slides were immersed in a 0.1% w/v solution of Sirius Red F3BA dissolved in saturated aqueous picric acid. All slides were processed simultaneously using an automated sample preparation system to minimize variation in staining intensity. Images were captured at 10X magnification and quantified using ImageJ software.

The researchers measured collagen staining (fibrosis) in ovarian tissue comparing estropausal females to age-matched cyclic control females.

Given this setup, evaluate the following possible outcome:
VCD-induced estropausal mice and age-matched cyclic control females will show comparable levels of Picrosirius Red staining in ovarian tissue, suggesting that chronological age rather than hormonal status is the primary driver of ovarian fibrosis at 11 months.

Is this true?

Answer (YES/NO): NO